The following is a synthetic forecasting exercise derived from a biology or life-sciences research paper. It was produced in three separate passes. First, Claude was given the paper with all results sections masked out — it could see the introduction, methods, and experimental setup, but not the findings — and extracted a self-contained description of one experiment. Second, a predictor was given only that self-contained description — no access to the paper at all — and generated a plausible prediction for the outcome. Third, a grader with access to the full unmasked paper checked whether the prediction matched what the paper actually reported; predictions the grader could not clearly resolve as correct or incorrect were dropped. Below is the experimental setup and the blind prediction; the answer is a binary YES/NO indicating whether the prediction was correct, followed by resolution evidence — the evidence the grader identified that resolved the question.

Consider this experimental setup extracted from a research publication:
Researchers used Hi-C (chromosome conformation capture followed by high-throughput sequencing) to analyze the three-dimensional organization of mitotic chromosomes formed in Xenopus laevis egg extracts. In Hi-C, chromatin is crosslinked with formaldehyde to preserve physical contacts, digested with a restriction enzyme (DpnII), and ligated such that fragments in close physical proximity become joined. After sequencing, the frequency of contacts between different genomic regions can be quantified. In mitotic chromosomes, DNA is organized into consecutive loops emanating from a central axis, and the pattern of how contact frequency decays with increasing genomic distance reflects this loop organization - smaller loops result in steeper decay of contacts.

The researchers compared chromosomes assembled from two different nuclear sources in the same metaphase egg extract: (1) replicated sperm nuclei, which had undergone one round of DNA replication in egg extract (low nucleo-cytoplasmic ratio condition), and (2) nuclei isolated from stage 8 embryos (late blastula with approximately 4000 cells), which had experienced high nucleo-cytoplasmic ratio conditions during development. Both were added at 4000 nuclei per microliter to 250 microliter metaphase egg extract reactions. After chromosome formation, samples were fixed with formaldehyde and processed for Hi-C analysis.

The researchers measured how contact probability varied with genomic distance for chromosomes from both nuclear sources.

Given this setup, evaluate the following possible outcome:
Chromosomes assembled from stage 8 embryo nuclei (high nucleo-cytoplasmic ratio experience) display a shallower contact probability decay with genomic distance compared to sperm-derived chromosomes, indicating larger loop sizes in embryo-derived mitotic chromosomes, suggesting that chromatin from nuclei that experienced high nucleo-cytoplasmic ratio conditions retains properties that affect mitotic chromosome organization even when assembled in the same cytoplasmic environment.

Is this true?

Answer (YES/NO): YES